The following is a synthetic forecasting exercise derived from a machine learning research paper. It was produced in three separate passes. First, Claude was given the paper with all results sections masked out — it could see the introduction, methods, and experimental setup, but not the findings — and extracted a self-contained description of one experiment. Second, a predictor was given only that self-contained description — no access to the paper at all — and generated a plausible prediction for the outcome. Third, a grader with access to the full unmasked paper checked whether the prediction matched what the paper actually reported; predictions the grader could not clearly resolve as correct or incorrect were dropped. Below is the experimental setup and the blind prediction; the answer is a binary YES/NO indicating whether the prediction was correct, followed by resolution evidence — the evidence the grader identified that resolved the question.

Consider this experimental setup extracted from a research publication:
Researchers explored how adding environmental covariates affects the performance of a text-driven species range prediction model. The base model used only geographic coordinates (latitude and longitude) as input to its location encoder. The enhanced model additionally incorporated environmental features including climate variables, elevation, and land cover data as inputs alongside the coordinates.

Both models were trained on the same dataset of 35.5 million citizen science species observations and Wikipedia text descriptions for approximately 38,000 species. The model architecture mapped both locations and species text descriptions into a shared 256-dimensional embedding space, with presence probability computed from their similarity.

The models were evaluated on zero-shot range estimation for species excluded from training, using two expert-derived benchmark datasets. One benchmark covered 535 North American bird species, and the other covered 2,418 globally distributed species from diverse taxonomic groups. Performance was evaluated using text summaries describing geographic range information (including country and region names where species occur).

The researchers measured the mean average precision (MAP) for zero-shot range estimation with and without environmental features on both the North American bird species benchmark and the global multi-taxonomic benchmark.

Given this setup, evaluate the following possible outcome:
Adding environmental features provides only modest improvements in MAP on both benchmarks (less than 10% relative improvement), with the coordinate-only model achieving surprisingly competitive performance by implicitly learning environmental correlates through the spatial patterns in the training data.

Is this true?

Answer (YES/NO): NO